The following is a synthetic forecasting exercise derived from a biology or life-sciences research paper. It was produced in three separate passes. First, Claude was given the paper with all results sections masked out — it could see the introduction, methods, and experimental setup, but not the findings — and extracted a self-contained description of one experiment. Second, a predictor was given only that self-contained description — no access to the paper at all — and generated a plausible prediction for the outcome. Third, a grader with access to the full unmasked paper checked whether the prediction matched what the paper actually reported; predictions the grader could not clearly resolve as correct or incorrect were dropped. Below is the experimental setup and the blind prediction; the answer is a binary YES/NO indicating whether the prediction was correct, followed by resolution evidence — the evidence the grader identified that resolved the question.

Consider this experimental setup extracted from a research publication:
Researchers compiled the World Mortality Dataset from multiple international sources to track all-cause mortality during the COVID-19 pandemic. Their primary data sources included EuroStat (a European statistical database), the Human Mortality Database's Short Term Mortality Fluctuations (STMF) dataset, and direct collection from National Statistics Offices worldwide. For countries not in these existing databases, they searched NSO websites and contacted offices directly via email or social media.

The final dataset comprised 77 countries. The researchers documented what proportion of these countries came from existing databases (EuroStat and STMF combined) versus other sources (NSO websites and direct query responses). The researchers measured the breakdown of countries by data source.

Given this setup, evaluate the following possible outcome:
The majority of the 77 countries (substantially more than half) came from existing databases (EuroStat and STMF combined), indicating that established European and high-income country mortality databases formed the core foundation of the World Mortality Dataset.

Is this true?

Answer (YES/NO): YES